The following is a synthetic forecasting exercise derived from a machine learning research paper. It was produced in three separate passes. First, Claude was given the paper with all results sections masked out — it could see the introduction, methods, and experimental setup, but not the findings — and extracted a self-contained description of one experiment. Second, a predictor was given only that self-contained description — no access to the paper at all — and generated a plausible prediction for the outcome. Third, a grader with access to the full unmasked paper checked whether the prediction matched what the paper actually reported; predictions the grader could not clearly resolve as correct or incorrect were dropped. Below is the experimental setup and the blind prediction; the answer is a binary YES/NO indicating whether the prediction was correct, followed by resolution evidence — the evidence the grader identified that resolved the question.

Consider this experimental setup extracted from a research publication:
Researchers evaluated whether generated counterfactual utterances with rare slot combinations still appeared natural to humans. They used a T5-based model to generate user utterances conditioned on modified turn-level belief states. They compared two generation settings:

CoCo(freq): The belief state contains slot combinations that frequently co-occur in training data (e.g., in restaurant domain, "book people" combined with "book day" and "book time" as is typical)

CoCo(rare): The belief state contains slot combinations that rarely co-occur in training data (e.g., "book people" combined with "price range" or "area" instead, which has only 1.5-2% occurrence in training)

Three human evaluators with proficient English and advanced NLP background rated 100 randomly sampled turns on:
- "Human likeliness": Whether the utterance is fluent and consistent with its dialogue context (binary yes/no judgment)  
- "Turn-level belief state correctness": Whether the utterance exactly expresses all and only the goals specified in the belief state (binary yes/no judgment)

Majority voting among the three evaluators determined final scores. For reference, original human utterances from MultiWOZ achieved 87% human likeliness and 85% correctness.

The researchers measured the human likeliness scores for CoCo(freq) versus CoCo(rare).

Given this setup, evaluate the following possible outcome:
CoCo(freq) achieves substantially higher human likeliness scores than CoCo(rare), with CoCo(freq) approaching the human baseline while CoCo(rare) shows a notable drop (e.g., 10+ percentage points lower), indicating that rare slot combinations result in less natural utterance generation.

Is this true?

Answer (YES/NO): NO